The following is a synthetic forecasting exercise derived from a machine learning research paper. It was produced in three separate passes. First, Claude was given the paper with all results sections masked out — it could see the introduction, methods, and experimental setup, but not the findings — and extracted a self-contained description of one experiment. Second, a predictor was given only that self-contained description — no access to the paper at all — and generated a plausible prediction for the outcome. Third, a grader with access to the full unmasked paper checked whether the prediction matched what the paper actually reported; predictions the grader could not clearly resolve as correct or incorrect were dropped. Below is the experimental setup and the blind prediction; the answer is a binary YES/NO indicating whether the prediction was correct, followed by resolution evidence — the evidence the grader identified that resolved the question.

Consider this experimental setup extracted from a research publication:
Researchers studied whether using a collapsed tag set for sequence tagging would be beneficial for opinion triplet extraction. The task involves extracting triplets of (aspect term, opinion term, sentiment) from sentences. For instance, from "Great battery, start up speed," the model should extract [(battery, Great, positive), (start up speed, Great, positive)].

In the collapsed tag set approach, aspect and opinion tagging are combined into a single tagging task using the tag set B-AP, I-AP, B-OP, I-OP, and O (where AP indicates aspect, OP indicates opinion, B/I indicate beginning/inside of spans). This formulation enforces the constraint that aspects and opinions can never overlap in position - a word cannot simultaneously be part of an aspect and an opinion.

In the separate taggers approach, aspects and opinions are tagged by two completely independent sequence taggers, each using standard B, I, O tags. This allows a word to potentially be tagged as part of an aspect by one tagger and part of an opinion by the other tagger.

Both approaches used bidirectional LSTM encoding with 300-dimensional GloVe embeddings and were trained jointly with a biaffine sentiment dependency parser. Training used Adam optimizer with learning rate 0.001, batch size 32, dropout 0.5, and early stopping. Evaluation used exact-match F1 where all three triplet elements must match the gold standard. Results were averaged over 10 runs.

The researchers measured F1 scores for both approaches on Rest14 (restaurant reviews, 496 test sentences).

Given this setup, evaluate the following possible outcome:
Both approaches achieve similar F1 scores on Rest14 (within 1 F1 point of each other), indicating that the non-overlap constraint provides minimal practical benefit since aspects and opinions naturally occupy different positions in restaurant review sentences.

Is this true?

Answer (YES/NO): NO